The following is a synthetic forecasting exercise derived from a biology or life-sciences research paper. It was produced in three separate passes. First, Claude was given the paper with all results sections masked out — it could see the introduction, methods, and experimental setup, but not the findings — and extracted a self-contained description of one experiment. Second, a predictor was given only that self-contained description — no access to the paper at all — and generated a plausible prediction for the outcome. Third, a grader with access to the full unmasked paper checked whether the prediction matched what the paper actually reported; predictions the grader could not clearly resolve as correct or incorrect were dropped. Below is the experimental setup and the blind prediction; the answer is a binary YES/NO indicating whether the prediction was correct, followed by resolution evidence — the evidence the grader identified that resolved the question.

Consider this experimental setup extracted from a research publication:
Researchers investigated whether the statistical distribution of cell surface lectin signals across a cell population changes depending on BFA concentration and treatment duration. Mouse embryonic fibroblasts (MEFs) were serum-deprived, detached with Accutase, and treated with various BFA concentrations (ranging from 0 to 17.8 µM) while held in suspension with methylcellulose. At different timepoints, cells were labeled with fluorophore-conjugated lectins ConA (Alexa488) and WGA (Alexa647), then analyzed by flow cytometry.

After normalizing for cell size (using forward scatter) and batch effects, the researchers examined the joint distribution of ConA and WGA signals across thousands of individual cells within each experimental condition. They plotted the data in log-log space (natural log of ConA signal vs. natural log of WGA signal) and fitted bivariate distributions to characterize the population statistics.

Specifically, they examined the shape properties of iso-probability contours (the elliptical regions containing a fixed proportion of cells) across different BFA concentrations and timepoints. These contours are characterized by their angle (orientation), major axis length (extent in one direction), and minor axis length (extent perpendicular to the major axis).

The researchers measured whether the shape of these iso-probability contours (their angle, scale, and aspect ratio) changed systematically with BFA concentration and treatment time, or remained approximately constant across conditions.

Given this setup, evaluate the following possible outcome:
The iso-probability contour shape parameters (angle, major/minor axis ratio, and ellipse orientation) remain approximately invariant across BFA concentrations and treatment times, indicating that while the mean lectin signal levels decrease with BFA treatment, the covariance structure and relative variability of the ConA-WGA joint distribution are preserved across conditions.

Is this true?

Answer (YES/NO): YES